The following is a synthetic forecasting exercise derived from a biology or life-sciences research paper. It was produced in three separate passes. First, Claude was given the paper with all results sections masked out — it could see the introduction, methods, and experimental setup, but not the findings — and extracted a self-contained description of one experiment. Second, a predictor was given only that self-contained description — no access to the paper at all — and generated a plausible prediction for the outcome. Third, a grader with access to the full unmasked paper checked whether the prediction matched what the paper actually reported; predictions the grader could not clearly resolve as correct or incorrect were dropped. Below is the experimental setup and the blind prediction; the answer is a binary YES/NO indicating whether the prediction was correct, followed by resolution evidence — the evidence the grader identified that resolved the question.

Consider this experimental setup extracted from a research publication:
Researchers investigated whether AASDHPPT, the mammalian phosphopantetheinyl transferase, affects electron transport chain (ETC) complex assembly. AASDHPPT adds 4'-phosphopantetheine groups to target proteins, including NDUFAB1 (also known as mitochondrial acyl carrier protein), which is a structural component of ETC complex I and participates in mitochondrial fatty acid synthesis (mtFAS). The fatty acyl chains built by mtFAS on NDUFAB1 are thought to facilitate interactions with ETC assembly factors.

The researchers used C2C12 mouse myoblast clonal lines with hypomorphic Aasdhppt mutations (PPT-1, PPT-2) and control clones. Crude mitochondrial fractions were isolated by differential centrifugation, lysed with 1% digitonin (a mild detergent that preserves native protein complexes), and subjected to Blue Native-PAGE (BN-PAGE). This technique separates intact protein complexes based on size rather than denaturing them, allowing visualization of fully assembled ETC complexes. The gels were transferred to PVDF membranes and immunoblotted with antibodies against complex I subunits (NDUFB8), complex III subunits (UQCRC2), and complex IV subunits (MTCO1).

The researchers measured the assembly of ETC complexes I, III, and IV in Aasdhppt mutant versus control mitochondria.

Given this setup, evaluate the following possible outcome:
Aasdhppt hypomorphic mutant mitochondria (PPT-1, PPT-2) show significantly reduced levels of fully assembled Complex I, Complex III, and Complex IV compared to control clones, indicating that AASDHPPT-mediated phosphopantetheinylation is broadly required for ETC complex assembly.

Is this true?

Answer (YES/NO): NO